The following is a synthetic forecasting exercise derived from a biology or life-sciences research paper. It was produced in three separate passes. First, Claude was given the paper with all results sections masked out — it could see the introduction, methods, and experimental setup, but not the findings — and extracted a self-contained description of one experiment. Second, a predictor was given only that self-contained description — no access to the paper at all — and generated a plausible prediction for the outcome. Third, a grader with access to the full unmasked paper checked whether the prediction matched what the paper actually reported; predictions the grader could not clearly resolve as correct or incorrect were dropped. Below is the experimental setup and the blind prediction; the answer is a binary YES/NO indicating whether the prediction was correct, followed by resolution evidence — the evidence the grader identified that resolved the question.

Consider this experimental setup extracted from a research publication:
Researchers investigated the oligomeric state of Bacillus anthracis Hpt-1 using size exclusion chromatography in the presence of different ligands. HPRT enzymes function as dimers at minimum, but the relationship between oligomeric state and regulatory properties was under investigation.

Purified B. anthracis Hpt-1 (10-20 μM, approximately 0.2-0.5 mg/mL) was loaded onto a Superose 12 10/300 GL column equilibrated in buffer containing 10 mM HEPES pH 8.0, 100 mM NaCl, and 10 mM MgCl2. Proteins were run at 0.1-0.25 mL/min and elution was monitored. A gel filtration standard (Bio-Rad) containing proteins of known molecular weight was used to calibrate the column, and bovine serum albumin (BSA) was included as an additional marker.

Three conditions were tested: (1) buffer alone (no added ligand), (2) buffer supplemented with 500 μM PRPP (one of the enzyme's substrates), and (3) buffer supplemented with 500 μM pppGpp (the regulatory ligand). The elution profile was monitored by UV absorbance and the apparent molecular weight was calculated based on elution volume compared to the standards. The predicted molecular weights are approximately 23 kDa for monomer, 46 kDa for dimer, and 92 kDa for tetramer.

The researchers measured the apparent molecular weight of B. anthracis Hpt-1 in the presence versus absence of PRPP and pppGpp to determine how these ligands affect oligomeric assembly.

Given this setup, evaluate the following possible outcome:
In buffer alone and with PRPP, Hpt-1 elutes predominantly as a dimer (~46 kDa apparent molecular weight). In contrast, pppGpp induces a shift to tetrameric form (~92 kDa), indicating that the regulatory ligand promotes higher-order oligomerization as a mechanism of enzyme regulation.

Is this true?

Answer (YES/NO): NO